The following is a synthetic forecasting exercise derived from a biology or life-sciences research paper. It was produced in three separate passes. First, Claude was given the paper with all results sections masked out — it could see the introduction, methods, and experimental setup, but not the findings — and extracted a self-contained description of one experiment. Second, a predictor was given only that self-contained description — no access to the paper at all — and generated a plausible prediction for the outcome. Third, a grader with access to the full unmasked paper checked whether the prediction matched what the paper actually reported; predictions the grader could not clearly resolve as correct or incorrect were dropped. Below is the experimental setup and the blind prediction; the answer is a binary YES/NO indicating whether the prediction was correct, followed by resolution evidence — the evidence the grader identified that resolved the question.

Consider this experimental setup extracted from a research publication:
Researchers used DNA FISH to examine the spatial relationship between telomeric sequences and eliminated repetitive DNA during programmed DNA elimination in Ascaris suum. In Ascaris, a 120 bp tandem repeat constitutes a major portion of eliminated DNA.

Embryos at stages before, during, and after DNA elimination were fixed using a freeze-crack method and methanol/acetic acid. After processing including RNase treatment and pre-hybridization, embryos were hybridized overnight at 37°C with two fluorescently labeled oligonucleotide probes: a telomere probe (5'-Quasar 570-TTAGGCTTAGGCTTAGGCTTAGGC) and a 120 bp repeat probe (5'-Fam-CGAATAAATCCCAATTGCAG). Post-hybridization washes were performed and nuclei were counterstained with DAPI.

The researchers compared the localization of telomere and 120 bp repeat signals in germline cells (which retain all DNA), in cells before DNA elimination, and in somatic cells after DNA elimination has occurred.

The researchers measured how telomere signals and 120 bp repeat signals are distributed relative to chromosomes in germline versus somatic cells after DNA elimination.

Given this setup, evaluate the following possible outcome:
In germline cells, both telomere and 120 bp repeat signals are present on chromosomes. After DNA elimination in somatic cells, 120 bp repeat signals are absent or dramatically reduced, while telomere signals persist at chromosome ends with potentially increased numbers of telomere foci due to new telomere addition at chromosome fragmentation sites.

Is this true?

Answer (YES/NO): NO